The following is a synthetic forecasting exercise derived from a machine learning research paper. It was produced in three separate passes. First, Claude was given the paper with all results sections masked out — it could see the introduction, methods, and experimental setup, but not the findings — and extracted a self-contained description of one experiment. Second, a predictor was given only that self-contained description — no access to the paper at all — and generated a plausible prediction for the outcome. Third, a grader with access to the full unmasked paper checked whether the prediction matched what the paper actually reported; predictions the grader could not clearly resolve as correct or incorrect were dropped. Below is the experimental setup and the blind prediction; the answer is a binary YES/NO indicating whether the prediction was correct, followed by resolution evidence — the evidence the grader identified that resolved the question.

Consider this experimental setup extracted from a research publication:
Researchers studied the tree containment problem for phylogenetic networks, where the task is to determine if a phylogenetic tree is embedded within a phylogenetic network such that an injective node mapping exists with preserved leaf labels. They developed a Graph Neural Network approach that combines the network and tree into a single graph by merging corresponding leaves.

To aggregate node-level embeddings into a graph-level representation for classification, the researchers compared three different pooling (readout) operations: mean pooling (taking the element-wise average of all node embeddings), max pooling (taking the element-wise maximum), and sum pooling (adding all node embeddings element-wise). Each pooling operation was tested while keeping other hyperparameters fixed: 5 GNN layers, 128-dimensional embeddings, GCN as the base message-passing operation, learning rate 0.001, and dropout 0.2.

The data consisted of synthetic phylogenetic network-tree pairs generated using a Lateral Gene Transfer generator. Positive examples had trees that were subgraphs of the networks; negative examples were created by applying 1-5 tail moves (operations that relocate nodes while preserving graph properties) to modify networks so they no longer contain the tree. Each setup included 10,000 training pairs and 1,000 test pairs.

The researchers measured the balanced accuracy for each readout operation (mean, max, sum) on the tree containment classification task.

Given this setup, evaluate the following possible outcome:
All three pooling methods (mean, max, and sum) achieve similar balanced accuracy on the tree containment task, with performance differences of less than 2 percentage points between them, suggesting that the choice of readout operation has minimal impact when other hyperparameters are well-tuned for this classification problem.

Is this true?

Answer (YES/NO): NO